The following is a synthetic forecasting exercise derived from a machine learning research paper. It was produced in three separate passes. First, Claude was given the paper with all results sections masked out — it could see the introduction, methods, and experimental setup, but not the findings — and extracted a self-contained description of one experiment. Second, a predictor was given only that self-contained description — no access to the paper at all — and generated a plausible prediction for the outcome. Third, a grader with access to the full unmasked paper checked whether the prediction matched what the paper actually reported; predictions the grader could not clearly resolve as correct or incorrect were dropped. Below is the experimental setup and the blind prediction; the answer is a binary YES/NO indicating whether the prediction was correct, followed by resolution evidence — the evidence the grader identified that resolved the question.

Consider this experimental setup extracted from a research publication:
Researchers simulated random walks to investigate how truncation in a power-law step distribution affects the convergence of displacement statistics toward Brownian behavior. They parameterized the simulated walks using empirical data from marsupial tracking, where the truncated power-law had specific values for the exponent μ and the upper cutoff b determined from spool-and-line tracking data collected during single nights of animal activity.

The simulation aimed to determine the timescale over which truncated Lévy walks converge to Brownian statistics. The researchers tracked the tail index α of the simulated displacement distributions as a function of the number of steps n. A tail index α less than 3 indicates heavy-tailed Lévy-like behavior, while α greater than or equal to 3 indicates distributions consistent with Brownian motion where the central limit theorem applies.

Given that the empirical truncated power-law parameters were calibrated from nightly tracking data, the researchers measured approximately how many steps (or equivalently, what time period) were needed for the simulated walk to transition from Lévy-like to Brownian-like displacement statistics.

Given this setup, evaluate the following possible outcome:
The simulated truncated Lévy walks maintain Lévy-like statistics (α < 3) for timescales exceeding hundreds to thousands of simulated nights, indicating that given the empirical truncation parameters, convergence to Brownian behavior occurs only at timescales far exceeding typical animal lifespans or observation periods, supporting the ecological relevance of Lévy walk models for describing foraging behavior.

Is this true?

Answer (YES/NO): NO